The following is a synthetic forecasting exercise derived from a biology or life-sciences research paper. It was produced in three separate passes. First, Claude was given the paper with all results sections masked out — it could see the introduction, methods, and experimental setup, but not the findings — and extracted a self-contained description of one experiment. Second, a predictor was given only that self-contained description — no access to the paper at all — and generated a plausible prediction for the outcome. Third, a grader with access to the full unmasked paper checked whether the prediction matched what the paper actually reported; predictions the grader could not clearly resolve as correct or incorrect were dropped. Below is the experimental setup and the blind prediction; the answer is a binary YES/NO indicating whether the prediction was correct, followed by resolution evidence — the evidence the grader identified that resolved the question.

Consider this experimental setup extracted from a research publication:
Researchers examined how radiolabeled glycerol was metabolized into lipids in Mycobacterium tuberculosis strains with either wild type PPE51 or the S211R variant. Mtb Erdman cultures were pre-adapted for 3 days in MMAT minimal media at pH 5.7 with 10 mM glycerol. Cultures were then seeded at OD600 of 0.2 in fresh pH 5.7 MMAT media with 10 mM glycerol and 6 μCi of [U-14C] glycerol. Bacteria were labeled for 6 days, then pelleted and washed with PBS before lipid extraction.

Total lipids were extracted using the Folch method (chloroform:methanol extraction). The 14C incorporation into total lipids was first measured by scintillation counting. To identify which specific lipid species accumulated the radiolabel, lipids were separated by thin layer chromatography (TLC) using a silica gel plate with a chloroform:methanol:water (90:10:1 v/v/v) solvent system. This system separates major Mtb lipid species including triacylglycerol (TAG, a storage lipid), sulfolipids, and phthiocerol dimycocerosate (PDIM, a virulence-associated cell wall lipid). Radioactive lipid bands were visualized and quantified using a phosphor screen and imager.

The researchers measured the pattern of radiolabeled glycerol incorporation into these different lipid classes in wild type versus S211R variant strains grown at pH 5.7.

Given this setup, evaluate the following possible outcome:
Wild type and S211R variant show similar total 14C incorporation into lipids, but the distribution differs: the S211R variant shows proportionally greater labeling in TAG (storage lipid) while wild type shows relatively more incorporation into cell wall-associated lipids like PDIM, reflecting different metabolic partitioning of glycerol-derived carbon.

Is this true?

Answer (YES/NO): NO